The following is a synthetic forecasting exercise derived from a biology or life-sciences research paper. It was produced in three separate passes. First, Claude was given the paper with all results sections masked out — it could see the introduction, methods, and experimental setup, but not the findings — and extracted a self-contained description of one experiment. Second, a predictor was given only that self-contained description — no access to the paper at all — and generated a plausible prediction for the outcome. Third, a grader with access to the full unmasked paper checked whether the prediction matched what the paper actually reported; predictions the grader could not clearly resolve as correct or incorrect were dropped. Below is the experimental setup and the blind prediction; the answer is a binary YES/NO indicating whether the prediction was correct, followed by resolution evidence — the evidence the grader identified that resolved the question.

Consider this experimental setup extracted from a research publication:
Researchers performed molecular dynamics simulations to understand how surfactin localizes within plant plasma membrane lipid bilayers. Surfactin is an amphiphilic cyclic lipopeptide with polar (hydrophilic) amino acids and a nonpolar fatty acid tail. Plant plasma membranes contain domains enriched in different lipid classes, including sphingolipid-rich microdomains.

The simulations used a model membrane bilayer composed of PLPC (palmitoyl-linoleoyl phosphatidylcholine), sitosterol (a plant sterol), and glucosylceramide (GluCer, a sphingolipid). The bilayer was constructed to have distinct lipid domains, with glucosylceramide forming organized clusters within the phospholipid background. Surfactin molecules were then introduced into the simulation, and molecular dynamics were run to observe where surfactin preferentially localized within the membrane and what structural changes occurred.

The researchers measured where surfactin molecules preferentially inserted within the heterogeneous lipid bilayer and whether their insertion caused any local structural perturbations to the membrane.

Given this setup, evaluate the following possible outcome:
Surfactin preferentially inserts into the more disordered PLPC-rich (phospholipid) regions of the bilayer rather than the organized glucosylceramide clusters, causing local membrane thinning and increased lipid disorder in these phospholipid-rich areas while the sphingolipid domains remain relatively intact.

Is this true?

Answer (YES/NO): NO